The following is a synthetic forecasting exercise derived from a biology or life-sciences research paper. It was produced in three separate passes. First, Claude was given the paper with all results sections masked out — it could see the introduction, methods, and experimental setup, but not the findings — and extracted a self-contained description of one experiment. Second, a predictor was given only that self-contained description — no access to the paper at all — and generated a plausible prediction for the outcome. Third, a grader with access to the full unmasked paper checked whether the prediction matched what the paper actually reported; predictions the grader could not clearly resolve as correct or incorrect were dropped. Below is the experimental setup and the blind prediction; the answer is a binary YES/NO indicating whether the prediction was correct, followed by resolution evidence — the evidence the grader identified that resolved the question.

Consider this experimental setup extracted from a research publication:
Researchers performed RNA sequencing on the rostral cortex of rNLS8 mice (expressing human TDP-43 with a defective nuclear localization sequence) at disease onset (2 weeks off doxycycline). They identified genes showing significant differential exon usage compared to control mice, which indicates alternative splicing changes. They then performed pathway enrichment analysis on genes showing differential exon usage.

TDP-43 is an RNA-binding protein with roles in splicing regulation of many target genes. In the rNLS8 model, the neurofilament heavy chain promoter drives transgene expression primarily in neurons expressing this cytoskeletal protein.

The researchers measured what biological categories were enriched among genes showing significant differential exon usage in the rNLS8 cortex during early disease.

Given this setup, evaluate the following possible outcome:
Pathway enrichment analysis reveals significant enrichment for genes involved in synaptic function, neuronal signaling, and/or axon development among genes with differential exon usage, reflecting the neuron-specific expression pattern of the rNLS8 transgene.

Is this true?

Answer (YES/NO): YES